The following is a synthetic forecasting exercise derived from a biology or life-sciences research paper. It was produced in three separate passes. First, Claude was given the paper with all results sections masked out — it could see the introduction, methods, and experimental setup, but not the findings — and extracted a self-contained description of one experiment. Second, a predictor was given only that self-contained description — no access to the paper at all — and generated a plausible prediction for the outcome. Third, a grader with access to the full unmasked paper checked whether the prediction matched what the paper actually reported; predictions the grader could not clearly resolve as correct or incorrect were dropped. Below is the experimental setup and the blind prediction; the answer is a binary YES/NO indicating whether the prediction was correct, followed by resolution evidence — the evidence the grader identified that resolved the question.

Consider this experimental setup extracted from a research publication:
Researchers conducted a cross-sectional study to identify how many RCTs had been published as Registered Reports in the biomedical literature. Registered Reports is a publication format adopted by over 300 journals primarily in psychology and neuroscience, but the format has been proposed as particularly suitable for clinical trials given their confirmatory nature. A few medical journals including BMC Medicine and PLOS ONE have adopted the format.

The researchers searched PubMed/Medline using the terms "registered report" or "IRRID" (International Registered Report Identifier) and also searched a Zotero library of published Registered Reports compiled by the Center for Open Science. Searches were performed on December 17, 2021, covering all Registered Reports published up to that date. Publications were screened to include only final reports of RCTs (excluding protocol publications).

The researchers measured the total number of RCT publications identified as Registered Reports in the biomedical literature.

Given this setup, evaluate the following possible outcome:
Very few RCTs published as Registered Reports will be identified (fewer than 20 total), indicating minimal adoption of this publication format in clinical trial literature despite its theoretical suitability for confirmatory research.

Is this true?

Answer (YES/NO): NO